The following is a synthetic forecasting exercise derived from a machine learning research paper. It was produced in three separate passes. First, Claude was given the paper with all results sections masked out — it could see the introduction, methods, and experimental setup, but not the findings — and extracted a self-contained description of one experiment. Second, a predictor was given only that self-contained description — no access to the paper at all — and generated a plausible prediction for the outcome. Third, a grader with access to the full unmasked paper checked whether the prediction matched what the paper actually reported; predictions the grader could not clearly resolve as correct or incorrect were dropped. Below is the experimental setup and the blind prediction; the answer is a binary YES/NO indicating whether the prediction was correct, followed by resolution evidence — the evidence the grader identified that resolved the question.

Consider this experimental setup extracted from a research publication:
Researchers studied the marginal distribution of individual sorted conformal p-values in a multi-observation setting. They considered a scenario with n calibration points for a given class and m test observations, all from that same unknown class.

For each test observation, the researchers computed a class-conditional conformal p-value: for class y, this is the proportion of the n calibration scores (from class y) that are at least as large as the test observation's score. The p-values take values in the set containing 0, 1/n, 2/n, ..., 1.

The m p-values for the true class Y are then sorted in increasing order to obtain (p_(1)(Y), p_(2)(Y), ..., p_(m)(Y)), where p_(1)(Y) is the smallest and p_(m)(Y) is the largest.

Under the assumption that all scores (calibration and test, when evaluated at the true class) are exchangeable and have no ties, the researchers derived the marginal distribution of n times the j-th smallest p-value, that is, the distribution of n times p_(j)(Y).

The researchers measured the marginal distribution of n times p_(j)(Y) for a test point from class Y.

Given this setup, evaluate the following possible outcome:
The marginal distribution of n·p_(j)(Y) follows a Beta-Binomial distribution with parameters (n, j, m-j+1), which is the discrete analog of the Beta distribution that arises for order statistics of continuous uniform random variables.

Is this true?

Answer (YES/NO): YES